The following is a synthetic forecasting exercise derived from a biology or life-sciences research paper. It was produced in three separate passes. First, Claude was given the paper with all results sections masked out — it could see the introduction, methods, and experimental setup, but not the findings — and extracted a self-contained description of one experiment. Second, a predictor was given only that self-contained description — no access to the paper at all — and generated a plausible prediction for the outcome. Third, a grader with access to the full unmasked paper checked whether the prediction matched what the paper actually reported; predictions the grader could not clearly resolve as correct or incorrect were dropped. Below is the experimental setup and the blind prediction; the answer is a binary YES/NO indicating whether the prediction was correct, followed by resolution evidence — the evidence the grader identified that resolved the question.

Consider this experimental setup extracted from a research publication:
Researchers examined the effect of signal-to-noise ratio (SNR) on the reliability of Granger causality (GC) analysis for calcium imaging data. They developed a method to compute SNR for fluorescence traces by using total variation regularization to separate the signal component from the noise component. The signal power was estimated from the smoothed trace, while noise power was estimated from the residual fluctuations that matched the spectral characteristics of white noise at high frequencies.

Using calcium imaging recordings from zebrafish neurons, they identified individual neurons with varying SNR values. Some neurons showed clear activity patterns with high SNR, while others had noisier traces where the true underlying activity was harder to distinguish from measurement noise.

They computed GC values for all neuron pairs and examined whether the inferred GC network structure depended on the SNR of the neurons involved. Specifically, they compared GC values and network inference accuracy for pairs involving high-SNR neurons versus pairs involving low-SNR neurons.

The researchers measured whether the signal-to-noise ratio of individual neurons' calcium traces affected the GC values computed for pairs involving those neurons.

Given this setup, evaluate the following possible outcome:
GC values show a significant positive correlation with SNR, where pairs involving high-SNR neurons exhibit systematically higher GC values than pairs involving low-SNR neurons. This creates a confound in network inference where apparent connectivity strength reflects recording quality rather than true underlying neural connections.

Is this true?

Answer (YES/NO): YES